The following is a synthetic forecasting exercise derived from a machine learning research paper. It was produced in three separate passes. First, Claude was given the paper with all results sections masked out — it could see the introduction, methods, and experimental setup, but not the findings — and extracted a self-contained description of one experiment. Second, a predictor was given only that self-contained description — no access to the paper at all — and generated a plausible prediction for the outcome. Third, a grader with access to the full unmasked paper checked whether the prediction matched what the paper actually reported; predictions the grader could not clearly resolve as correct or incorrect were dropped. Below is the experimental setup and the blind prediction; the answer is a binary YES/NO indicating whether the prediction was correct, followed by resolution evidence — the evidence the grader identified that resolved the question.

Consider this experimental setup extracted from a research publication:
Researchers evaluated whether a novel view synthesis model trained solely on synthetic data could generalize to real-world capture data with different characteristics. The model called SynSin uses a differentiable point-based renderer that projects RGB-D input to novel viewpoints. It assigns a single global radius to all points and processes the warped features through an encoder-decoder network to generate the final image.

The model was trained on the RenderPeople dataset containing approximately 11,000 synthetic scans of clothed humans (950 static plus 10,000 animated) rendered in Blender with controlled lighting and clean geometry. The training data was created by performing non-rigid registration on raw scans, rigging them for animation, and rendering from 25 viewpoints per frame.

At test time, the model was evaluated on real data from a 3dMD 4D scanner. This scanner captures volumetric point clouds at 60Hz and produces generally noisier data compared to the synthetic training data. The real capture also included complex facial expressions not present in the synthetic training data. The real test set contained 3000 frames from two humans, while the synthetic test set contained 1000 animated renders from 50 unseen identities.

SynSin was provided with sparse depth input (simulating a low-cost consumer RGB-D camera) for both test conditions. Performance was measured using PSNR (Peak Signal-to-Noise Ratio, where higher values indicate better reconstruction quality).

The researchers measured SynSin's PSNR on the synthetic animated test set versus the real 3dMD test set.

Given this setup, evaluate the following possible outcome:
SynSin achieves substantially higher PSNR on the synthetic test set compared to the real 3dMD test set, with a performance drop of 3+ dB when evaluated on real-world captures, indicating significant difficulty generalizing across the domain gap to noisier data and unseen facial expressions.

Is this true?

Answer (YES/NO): NO